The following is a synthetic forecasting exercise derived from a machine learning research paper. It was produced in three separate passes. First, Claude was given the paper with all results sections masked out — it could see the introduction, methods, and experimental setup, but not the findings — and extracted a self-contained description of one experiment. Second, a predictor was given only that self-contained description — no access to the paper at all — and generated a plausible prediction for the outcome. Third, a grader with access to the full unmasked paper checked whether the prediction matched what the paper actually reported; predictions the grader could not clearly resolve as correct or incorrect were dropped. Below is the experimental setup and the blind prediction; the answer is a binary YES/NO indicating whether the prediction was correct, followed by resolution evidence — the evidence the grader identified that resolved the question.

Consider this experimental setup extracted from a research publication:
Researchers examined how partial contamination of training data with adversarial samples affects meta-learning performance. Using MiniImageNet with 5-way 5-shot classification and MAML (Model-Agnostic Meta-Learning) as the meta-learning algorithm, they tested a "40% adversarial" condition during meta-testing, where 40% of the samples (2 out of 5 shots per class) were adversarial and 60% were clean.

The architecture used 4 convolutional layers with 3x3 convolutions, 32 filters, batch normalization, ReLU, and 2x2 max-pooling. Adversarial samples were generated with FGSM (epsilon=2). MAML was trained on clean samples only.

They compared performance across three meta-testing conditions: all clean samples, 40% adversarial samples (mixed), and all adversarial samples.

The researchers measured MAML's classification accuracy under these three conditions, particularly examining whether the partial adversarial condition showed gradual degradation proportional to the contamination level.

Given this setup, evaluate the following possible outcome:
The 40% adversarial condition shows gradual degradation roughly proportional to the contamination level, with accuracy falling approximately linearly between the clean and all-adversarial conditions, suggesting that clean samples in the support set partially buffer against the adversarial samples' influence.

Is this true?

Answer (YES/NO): NO